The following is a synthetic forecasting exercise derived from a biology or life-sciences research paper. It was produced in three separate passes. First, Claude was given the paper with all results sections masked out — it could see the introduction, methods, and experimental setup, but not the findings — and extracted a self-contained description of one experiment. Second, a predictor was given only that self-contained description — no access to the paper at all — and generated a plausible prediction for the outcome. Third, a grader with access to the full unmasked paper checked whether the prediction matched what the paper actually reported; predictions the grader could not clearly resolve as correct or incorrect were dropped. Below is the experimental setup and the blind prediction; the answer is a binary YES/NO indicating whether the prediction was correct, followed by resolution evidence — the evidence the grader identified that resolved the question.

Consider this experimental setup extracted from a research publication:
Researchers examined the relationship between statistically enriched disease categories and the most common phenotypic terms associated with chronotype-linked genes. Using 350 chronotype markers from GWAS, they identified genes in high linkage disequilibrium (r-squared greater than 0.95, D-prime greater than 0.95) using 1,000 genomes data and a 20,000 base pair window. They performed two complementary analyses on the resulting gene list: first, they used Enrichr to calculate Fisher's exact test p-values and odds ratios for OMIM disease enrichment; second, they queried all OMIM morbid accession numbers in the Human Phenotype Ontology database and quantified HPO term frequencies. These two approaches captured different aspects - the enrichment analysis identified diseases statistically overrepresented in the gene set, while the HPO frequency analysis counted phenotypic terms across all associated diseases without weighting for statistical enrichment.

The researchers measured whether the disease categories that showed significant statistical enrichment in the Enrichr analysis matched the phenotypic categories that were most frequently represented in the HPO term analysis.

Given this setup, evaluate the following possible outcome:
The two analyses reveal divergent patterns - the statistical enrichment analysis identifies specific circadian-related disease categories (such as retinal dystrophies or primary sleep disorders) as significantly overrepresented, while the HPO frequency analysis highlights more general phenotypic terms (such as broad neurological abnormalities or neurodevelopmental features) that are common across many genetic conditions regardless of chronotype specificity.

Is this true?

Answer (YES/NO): NO